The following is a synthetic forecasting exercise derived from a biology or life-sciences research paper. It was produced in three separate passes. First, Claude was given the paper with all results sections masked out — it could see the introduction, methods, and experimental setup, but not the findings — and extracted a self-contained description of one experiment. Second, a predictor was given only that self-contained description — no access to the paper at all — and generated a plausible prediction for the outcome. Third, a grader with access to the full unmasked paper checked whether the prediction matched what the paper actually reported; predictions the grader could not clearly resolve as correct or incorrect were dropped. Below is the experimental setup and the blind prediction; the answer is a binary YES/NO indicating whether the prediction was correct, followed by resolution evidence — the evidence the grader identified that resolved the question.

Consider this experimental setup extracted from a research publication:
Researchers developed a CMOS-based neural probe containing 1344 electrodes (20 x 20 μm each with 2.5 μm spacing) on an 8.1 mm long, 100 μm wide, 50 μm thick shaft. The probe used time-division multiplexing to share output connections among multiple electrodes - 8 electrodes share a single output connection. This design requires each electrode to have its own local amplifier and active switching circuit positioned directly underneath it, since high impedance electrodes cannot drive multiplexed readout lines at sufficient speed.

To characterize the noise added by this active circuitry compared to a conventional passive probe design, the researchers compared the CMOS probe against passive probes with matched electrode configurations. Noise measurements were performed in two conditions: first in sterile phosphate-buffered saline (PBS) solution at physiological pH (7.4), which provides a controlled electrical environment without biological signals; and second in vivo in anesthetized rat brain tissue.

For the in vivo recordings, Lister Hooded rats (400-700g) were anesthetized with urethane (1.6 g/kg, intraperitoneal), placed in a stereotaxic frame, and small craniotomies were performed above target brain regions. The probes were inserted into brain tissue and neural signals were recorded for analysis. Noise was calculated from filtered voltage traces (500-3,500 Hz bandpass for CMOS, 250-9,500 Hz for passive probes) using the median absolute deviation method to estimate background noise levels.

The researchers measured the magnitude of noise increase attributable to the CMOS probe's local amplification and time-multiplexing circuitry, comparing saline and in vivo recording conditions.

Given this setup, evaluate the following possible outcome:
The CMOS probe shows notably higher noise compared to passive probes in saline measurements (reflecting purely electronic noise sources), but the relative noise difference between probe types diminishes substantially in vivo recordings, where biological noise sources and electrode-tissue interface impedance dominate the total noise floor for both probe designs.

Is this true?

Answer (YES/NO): YES